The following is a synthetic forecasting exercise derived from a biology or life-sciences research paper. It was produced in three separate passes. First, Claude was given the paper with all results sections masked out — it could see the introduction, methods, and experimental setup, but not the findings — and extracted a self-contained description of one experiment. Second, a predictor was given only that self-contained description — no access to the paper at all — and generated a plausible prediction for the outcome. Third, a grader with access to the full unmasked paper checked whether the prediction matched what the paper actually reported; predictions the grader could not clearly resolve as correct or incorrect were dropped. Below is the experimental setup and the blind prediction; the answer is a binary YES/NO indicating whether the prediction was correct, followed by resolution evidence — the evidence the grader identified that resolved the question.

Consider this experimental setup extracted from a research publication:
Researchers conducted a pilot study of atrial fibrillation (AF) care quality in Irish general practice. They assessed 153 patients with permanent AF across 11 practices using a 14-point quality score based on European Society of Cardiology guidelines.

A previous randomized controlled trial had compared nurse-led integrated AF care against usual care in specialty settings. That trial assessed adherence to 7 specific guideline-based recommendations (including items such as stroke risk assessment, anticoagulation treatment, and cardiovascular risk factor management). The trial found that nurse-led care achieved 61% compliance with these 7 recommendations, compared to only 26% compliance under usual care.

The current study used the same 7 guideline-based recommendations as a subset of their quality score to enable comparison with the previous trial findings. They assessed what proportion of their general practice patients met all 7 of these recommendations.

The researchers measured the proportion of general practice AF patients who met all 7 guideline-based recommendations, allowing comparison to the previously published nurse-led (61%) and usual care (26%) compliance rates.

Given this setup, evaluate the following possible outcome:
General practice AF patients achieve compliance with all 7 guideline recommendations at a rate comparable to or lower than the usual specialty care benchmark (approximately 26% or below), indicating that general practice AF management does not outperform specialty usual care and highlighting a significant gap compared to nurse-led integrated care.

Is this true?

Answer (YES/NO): NO